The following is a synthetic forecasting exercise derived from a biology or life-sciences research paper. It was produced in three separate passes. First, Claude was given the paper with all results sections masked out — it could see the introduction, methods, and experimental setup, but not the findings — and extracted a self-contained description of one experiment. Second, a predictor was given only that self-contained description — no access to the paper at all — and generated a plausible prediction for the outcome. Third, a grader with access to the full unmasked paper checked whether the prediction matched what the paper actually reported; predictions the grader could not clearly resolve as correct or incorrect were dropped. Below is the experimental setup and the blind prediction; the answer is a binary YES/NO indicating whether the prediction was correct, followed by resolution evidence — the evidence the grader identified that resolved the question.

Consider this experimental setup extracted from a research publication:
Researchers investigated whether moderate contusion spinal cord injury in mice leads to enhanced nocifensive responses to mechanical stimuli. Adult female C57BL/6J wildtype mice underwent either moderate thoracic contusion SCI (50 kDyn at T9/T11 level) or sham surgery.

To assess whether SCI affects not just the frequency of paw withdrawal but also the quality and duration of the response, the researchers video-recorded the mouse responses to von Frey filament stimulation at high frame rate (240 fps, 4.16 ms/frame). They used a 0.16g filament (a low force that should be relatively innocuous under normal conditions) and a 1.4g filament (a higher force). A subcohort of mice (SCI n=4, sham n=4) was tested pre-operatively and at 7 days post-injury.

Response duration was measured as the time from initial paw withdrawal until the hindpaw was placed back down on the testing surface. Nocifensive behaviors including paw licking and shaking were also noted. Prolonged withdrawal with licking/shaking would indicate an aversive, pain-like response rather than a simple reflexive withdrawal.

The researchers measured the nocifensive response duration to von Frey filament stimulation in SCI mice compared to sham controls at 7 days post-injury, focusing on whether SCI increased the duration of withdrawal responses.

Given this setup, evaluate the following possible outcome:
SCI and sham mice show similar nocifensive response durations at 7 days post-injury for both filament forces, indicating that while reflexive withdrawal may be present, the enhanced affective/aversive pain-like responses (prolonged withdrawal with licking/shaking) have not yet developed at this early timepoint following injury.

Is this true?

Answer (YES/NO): NO